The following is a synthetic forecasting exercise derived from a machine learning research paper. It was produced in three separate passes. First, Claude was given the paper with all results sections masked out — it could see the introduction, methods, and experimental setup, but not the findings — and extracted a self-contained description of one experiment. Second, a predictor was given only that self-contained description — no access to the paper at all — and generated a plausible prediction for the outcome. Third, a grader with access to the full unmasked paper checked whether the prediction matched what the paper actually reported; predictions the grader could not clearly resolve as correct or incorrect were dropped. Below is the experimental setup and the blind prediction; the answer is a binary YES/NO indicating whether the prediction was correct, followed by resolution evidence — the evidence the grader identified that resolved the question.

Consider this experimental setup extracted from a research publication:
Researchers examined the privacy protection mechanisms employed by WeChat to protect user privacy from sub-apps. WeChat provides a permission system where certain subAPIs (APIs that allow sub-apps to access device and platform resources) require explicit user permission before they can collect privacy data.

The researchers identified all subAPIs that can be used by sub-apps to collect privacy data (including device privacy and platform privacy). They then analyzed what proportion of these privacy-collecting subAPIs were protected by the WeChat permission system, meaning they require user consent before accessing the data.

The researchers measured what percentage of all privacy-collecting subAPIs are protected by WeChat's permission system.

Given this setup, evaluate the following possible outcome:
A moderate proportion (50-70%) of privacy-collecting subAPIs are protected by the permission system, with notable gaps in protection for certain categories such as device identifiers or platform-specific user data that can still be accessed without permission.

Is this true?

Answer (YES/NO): NO